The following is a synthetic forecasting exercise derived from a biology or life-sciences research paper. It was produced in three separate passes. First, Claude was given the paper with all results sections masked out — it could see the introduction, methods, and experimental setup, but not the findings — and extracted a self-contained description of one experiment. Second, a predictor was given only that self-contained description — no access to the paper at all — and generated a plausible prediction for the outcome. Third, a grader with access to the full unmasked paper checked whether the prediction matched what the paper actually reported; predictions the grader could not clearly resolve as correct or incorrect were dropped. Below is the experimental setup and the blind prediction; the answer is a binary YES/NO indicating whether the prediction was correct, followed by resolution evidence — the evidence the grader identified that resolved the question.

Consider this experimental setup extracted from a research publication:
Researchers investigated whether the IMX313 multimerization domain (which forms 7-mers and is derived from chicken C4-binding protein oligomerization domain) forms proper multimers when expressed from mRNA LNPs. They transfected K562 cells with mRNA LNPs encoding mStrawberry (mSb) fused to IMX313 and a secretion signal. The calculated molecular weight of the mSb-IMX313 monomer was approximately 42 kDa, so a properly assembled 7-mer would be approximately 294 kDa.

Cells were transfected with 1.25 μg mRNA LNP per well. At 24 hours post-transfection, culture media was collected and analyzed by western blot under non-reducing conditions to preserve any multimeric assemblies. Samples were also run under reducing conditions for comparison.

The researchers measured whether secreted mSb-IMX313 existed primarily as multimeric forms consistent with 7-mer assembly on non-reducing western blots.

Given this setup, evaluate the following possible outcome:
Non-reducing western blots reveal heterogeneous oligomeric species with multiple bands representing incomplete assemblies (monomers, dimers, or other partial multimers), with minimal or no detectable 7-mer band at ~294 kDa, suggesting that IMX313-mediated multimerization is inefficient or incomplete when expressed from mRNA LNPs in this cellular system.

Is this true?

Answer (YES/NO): NO